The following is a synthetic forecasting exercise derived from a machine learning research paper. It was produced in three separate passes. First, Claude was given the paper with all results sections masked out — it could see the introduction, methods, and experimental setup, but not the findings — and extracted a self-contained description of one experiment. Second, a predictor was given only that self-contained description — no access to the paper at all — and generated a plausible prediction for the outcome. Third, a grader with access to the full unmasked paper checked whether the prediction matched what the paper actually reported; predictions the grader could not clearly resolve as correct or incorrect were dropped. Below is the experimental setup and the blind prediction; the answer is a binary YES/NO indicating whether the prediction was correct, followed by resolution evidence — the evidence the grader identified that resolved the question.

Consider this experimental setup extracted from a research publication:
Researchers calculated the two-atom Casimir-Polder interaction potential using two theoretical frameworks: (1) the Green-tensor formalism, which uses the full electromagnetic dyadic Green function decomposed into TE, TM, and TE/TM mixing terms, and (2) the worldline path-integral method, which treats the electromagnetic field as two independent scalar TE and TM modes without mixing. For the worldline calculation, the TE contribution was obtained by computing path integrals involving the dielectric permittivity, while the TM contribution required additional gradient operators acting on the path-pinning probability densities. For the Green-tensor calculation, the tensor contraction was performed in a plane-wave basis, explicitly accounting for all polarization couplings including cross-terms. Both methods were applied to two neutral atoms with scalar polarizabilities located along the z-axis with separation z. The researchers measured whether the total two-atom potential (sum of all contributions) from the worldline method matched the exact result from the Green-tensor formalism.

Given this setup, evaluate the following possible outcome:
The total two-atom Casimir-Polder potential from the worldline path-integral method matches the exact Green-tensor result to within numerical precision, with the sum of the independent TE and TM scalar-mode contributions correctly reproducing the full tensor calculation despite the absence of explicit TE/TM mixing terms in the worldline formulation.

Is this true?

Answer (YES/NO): YES